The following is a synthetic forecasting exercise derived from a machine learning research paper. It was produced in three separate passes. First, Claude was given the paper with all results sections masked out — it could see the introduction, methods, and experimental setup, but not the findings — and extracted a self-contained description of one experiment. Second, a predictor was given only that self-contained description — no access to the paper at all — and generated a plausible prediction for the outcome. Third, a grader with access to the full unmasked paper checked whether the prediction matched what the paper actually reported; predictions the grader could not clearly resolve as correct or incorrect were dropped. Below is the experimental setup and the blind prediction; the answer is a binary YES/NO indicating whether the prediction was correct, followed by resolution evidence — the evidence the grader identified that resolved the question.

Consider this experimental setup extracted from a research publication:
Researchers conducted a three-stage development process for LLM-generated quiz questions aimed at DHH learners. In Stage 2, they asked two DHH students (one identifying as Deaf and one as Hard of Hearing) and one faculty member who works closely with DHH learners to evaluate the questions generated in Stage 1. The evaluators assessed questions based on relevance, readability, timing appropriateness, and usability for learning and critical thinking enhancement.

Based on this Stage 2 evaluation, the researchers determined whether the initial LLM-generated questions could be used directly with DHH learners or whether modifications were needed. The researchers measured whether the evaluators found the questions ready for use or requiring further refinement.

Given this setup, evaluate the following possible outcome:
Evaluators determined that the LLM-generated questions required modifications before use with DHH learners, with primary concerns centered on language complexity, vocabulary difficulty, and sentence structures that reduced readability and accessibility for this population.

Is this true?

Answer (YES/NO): YES